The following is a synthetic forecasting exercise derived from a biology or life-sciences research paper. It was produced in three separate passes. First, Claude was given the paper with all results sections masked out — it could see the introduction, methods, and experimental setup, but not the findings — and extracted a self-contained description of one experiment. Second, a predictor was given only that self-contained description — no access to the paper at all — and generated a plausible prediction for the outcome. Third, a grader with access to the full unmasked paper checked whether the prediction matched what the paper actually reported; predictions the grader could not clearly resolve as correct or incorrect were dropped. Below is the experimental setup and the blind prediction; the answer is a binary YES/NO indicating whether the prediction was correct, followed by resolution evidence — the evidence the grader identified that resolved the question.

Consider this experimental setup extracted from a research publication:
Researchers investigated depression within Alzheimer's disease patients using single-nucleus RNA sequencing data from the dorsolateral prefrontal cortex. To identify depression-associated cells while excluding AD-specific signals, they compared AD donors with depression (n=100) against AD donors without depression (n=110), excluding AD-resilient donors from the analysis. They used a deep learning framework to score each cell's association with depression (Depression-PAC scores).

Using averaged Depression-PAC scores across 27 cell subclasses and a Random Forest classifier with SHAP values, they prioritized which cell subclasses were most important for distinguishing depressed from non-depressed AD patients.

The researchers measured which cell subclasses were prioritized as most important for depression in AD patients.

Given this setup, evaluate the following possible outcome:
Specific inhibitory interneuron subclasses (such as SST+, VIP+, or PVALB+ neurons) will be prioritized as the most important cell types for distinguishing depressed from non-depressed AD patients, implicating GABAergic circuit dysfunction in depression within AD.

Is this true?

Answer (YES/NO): NO